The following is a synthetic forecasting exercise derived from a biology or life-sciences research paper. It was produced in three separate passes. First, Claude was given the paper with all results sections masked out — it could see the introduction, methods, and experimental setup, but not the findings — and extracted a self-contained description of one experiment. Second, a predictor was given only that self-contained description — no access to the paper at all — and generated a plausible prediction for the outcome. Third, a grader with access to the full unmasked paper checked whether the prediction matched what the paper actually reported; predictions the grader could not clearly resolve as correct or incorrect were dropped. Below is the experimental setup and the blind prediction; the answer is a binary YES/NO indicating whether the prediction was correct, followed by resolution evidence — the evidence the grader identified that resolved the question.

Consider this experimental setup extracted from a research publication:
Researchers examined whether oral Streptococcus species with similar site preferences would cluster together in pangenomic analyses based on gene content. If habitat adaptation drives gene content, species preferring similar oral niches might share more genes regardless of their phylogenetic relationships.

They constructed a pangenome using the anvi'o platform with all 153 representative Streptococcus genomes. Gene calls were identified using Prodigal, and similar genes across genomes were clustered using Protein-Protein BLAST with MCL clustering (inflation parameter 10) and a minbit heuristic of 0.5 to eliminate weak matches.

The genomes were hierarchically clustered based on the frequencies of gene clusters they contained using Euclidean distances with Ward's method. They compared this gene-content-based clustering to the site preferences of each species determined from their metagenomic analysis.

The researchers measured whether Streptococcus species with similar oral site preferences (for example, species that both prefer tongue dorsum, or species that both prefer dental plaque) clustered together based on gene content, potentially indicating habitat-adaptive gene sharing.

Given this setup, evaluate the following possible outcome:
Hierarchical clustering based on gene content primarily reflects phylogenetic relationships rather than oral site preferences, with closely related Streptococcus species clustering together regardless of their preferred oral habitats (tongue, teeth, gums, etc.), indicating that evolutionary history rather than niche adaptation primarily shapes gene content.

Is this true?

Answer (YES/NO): YES